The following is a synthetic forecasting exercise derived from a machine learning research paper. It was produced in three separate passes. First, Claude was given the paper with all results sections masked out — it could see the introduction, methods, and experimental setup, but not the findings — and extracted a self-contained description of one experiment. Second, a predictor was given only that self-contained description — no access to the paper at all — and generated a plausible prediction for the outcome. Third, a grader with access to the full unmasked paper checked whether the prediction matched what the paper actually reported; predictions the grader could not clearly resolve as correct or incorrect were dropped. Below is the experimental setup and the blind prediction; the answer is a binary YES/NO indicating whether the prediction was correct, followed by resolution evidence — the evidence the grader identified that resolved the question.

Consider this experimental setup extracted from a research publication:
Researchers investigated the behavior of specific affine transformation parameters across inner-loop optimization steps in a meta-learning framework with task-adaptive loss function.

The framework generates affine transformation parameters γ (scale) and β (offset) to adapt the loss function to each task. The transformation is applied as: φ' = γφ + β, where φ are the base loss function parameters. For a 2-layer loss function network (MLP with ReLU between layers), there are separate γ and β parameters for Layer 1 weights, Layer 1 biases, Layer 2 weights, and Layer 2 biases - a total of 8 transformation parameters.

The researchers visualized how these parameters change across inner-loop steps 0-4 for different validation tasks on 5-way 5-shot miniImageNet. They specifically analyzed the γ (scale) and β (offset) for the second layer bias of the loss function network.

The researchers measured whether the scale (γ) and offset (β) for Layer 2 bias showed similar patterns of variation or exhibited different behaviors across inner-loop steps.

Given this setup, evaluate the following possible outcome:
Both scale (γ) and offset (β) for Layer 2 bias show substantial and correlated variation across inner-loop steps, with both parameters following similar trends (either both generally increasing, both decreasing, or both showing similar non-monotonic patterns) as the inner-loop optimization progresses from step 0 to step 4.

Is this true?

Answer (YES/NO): NO